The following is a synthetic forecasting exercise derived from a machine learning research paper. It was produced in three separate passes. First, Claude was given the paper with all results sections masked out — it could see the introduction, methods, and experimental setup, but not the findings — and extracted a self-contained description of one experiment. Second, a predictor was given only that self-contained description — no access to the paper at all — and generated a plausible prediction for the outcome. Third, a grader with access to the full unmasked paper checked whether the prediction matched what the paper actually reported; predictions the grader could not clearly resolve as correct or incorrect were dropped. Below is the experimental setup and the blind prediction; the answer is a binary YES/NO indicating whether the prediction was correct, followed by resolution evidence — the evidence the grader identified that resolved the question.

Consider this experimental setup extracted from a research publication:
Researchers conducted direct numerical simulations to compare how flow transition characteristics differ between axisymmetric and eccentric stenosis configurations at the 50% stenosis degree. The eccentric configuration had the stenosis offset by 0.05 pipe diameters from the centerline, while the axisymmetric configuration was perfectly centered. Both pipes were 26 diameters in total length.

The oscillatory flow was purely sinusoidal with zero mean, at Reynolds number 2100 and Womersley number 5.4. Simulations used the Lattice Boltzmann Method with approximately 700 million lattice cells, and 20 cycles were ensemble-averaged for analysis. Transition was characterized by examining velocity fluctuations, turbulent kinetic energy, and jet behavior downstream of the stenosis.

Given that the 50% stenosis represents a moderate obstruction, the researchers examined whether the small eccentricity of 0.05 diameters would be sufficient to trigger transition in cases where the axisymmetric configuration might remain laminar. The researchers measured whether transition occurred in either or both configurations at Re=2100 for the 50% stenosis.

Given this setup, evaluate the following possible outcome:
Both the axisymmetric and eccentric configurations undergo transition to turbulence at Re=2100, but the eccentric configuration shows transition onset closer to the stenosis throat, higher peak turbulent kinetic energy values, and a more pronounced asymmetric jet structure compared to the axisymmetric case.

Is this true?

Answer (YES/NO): NO